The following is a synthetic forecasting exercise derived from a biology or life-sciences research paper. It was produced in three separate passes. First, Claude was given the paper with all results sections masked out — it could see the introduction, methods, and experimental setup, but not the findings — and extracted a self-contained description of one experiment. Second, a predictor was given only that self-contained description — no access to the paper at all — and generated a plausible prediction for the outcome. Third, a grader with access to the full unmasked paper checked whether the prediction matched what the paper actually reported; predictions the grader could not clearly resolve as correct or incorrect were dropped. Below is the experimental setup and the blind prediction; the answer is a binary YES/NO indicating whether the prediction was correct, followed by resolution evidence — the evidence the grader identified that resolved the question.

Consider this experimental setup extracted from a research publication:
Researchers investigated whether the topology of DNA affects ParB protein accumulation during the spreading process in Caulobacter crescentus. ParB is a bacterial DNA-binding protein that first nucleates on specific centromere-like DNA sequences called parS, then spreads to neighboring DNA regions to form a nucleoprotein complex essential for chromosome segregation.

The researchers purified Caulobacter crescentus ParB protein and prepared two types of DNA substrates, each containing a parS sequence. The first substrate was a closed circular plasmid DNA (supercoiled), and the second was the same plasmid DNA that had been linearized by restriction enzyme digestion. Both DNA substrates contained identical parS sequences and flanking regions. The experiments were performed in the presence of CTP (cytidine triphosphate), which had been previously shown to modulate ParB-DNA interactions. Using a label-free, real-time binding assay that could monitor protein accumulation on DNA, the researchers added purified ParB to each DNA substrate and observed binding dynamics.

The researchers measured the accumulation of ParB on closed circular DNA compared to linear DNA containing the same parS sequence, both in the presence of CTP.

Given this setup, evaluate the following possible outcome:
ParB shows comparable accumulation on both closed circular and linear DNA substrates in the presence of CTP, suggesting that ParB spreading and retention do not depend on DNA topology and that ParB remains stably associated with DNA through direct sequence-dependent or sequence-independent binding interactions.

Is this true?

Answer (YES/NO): NO